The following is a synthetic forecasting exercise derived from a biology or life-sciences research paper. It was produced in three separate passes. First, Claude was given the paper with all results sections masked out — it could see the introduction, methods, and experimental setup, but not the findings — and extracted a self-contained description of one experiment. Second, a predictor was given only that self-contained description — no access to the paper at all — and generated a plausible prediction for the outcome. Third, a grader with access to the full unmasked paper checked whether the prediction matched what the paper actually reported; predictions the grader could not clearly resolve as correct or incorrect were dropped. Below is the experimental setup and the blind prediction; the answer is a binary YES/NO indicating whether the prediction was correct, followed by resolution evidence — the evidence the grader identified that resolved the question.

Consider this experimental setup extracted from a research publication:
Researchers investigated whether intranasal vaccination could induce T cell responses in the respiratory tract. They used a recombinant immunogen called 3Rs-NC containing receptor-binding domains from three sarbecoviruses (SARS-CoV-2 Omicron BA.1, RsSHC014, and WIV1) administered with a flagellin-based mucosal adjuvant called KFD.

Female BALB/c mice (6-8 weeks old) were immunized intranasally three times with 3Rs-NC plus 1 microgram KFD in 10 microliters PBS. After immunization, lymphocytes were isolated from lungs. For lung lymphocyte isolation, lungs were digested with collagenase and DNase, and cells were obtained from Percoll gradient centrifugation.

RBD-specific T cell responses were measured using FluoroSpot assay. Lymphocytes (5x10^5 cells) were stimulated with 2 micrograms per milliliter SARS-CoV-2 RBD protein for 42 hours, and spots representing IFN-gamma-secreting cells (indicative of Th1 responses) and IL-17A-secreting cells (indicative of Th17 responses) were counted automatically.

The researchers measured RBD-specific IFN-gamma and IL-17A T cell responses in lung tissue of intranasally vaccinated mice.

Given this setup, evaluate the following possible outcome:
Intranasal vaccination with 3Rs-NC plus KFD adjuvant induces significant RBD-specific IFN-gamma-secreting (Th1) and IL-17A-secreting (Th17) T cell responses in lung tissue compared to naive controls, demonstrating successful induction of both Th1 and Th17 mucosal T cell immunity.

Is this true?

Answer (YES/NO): YES